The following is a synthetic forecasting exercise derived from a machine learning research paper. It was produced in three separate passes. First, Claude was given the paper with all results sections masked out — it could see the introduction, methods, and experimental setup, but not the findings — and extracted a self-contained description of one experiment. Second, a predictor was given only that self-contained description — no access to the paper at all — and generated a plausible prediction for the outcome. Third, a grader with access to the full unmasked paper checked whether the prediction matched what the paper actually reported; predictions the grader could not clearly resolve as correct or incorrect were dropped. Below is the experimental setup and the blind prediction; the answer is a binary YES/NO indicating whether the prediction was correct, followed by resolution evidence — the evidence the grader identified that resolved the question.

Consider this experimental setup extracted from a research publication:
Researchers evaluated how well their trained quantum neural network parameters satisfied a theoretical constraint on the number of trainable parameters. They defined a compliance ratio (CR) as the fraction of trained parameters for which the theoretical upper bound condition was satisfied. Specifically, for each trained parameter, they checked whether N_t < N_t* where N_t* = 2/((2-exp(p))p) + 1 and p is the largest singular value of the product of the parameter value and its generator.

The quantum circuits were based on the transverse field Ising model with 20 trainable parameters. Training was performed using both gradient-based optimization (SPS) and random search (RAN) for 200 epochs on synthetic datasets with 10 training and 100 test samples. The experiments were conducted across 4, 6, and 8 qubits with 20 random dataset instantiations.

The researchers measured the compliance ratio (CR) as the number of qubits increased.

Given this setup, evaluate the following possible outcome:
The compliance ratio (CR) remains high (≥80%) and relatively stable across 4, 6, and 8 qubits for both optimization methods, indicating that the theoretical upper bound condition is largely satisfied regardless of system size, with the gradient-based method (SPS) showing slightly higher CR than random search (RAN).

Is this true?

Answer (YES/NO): NO